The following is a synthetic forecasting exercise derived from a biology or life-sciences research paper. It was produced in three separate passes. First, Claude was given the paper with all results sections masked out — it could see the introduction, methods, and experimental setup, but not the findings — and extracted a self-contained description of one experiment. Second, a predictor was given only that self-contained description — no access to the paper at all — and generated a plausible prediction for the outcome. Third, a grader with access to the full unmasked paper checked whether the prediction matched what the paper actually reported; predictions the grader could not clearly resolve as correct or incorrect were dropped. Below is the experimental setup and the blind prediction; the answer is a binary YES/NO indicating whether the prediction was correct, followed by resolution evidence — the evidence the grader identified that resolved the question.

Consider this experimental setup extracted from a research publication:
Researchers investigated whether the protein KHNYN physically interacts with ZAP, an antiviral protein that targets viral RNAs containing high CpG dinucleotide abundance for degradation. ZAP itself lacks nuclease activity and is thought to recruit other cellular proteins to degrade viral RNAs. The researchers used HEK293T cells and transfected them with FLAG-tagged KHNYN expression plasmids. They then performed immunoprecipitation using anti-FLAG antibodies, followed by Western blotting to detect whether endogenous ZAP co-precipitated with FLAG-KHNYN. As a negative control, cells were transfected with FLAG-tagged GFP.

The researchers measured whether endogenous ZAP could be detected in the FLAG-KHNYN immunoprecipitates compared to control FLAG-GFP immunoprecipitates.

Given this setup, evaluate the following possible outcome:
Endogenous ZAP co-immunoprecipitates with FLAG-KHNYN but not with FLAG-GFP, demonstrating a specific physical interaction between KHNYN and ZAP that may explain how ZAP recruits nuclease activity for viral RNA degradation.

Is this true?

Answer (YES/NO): YES